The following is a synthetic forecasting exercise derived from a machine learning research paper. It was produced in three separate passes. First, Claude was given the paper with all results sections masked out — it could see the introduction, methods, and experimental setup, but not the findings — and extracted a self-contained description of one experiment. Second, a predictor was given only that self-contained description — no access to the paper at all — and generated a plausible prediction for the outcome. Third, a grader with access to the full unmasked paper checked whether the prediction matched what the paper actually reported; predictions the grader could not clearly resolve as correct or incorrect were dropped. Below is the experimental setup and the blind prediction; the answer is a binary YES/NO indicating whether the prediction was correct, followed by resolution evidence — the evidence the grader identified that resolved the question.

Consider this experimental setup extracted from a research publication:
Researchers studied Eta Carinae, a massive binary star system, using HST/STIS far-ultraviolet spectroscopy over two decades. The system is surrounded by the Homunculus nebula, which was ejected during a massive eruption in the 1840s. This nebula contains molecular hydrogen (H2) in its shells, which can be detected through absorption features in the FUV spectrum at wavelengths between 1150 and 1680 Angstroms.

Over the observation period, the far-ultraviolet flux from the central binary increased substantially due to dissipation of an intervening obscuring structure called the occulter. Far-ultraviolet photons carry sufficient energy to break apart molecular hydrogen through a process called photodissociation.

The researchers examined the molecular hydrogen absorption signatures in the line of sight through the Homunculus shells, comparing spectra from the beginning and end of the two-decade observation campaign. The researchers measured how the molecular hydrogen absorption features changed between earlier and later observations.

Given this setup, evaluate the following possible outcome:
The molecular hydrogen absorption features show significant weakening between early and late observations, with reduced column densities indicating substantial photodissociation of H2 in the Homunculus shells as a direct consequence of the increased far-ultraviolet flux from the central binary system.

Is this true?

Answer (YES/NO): YES